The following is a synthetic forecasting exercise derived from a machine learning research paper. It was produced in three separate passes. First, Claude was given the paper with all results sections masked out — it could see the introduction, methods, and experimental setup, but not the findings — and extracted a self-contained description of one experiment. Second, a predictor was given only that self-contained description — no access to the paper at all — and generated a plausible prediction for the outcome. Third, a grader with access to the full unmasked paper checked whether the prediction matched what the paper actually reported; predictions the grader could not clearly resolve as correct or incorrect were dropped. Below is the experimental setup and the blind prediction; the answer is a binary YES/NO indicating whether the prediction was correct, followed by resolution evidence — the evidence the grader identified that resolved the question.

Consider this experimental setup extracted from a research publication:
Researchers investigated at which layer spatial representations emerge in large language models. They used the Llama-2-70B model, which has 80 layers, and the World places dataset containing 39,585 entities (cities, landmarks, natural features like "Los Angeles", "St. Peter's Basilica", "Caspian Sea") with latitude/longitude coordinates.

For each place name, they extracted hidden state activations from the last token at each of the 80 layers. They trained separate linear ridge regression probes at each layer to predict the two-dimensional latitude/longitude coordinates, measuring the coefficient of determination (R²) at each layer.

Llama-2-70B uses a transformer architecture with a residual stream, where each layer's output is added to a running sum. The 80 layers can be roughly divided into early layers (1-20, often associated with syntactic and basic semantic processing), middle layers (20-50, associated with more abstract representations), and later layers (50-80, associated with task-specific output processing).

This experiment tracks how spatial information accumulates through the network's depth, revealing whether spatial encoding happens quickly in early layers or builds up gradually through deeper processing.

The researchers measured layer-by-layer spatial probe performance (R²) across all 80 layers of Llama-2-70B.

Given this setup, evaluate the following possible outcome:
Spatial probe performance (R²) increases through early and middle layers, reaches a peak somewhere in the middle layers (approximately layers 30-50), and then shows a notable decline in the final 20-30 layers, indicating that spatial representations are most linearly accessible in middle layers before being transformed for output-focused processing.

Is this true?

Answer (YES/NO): NO